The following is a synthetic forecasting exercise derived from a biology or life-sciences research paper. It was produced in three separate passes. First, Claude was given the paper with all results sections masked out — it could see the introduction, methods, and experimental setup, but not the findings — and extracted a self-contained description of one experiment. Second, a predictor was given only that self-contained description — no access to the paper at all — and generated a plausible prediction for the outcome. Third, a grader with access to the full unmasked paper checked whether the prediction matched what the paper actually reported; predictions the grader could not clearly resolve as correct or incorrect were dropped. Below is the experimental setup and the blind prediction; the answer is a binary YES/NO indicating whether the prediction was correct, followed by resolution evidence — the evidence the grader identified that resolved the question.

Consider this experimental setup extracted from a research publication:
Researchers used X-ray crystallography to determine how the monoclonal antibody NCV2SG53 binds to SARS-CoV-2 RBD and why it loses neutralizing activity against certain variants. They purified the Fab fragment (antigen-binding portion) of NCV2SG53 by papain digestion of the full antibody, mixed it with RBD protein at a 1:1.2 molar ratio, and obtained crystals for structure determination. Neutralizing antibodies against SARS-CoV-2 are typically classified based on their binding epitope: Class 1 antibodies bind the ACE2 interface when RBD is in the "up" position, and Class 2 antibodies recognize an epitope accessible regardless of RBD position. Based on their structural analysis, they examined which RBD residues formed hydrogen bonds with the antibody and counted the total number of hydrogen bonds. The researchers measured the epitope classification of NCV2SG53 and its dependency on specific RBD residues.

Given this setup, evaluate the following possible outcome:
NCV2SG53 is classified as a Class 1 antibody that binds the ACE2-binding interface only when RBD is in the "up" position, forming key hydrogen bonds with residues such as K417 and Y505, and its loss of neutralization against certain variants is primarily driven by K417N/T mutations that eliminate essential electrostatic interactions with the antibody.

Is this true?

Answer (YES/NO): NO